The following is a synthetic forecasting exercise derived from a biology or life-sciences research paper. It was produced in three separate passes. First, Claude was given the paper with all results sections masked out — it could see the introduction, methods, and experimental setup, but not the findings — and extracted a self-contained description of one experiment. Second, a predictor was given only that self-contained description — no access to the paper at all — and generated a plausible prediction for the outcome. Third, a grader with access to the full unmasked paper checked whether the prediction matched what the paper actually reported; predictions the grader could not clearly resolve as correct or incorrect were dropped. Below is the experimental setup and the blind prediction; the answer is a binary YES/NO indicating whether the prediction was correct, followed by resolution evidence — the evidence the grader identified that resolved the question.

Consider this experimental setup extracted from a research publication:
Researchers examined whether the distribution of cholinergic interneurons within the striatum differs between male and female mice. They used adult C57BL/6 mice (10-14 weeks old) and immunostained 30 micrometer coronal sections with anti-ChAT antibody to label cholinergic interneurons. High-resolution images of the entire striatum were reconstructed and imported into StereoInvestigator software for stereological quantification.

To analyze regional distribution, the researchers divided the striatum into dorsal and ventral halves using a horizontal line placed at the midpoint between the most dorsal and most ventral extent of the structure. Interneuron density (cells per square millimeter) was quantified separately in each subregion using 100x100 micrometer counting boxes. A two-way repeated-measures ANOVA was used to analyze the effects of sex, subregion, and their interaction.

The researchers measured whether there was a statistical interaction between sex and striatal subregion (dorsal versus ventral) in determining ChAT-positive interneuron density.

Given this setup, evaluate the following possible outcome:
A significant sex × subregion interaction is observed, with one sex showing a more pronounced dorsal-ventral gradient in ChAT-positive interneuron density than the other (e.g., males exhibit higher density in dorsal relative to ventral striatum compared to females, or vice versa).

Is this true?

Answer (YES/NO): YES